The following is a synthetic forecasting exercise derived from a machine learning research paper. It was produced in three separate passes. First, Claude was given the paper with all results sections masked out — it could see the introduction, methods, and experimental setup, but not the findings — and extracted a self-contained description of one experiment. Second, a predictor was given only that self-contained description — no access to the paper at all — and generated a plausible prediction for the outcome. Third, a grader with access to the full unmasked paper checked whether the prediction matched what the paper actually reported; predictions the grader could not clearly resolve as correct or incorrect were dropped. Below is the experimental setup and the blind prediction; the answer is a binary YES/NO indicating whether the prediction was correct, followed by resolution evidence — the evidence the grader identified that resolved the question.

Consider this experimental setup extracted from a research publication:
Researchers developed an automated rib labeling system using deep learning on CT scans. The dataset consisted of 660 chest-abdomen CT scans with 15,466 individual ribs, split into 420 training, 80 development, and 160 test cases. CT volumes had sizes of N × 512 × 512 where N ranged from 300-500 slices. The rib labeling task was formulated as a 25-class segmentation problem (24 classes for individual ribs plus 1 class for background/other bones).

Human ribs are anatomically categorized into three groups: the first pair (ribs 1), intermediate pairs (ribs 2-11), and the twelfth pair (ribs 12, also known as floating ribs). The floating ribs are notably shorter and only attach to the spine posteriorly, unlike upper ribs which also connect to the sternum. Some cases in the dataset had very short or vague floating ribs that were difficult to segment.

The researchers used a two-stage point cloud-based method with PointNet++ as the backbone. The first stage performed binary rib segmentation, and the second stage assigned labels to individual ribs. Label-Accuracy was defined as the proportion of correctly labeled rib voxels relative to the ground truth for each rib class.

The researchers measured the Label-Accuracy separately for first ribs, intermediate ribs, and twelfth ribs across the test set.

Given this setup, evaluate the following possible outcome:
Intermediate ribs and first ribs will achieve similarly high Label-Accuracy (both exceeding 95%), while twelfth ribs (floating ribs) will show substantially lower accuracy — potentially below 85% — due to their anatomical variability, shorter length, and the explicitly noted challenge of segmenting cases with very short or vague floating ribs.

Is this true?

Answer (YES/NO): NO